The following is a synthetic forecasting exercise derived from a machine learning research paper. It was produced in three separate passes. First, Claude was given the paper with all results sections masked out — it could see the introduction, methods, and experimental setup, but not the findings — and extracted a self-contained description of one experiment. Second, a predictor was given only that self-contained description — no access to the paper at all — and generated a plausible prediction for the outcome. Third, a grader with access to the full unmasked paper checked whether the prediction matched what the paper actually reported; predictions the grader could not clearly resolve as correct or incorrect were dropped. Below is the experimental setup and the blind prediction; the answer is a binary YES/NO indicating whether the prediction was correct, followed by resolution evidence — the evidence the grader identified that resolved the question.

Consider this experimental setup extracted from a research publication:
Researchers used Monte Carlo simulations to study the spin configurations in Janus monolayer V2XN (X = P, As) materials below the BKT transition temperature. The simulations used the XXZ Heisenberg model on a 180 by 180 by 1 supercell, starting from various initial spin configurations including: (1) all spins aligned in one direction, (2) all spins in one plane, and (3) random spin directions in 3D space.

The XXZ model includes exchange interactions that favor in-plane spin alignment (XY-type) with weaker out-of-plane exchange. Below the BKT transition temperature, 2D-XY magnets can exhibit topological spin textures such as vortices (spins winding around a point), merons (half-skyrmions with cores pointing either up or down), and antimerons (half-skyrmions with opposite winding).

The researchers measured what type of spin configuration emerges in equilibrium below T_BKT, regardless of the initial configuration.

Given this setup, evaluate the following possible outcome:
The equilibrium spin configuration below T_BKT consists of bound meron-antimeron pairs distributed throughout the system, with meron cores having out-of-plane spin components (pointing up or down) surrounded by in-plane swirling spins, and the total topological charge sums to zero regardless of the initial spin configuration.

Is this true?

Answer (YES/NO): NO